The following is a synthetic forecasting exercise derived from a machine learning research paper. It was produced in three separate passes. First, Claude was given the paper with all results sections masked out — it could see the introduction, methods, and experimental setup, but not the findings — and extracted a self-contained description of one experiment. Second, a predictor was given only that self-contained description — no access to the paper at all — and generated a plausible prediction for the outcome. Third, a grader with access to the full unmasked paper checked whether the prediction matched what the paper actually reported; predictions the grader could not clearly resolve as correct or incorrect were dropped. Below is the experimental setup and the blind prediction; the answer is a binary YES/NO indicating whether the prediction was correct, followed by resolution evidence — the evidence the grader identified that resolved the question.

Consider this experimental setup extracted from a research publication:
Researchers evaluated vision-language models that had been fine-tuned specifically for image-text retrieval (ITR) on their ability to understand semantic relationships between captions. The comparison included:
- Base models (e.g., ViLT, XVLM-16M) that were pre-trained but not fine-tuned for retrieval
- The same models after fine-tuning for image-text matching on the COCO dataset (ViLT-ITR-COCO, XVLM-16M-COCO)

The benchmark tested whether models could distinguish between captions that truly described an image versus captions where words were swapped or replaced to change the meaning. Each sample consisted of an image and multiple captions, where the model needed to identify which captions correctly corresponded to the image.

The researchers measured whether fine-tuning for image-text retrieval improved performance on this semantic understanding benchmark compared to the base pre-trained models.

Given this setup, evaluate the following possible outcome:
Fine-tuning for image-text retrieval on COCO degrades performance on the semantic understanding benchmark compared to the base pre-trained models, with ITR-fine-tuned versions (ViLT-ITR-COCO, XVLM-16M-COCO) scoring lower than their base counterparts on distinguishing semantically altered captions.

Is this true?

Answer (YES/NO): NO